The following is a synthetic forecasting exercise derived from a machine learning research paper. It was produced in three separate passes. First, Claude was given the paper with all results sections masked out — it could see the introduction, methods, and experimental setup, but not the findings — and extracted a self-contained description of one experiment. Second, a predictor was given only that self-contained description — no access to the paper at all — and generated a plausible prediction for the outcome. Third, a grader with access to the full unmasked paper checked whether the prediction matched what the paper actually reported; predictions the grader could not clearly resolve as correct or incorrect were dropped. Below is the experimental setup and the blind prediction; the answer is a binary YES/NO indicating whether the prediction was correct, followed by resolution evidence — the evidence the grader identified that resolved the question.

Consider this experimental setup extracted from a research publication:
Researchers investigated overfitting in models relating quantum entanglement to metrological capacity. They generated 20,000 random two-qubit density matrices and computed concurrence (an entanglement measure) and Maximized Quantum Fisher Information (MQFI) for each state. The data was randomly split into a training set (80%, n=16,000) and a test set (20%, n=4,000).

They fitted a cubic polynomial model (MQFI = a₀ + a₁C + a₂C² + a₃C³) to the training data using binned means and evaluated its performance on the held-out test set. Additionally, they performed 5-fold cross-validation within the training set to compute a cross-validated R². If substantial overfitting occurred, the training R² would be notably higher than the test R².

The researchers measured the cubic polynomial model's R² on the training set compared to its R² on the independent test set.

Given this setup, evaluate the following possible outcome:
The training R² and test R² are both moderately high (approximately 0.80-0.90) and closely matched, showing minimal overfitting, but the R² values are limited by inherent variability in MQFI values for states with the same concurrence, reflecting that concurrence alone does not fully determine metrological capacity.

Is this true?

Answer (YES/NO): NO